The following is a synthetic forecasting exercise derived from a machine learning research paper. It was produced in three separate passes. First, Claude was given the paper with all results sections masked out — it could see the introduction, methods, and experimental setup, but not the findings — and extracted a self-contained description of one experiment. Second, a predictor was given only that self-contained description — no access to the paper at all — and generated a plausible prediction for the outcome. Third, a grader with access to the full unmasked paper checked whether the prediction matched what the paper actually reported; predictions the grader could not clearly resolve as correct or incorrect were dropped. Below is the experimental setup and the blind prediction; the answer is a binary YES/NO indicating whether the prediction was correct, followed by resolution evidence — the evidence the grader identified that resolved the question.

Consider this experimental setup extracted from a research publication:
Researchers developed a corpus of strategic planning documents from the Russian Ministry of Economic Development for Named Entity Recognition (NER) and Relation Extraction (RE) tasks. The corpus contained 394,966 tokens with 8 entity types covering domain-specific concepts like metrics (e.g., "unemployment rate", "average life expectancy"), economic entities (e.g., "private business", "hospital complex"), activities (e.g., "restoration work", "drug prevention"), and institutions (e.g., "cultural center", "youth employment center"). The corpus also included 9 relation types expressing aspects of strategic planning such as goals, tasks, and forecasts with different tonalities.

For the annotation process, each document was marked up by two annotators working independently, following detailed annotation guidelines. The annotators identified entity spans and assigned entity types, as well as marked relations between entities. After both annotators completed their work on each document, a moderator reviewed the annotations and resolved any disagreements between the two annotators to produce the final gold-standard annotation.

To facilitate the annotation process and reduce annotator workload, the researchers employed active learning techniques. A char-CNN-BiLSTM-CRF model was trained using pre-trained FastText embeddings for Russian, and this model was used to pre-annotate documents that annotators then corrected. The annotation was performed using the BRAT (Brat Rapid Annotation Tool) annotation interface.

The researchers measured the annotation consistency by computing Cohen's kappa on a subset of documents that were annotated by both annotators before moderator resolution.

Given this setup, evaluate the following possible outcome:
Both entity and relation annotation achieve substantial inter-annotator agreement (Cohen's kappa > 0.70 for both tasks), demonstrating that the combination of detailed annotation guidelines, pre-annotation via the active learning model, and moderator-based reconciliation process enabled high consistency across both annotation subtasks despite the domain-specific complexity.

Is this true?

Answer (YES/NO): NO